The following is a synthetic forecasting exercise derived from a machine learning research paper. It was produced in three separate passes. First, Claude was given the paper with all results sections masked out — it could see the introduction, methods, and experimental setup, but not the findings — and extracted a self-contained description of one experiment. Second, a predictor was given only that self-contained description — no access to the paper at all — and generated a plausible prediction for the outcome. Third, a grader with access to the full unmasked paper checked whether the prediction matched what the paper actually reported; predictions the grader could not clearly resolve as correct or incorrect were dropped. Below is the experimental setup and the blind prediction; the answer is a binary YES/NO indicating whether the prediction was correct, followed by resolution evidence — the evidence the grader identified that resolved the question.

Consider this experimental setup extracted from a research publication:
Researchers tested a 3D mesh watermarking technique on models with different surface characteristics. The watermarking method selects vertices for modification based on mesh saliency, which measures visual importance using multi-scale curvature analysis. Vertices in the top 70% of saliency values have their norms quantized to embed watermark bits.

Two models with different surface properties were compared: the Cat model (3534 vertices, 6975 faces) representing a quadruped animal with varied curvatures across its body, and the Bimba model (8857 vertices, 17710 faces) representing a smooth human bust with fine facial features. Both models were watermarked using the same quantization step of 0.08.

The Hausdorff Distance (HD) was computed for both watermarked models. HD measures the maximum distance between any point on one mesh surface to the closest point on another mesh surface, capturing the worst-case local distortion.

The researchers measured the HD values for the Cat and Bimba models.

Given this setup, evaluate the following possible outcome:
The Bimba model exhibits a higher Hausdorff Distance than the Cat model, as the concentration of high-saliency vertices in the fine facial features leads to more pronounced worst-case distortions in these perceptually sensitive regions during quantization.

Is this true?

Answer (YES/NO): YES